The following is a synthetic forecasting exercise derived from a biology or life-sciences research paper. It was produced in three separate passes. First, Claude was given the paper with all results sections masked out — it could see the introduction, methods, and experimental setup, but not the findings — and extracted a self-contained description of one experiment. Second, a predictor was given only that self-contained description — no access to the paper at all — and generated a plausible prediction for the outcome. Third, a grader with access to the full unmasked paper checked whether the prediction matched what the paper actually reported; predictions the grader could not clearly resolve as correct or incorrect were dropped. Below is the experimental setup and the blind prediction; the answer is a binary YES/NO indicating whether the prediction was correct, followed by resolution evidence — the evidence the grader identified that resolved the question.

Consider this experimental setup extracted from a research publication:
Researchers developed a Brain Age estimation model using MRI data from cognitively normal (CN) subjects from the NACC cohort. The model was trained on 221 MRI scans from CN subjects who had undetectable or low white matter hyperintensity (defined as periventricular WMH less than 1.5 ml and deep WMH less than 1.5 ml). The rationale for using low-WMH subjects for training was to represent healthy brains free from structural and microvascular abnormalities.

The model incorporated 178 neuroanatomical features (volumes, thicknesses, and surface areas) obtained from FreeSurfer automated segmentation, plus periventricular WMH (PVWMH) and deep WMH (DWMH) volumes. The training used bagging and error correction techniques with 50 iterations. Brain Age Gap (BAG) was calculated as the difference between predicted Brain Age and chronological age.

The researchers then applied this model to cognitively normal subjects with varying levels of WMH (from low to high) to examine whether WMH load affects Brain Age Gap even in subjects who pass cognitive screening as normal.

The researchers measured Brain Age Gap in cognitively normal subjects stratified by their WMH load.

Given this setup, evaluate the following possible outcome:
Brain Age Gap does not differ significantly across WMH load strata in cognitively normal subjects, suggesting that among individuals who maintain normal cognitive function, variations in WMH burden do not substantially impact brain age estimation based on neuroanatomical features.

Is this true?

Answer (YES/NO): NO